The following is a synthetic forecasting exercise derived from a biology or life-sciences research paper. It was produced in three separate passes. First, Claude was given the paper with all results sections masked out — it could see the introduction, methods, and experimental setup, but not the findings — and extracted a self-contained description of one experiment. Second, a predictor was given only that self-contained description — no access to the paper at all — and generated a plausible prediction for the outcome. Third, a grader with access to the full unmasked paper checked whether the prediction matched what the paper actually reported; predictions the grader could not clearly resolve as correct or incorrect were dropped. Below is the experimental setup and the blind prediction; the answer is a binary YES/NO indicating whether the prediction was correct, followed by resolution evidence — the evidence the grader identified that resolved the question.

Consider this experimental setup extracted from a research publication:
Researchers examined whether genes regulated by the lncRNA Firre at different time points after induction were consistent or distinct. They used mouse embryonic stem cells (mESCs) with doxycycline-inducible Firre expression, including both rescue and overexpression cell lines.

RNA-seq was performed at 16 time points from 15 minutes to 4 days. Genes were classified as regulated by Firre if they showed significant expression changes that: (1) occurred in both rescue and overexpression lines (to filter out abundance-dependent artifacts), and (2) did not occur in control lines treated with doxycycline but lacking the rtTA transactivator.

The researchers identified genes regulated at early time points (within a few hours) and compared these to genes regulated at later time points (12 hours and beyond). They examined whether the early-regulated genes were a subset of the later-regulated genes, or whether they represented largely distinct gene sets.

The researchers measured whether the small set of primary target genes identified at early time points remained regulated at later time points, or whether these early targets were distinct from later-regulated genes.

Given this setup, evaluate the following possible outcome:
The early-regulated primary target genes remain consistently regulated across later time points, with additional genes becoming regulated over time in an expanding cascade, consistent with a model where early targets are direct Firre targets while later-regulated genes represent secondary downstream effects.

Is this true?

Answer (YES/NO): YES